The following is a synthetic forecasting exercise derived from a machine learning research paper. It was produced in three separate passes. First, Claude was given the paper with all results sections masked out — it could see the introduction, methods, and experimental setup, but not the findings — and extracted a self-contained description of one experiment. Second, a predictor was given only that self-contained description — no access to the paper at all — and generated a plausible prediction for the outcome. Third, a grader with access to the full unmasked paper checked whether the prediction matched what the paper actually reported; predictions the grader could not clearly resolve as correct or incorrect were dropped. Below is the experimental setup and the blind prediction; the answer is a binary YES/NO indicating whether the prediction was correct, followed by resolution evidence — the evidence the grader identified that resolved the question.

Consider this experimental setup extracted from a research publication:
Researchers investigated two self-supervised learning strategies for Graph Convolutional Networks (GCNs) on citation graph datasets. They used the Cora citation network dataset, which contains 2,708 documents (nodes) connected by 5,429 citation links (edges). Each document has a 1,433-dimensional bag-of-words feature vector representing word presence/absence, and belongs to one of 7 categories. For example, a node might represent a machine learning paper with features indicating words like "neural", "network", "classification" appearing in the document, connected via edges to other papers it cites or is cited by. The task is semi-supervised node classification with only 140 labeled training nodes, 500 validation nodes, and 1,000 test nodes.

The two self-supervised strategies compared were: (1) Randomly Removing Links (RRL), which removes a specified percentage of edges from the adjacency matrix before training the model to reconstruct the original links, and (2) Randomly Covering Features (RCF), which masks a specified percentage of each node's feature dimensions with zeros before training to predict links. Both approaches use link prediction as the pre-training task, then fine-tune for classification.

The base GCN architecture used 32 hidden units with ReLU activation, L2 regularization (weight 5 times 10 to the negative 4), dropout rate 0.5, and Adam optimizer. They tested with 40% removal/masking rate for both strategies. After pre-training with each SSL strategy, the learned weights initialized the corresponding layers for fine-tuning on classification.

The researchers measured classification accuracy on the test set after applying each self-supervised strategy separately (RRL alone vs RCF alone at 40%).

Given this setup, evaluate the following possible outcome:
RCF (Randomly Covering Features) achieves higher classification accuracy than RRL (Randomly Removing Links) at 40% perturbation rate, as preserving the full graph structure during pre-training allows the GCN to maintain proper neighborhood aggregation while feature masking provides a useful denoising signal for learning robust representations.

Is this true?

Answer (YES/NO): NO